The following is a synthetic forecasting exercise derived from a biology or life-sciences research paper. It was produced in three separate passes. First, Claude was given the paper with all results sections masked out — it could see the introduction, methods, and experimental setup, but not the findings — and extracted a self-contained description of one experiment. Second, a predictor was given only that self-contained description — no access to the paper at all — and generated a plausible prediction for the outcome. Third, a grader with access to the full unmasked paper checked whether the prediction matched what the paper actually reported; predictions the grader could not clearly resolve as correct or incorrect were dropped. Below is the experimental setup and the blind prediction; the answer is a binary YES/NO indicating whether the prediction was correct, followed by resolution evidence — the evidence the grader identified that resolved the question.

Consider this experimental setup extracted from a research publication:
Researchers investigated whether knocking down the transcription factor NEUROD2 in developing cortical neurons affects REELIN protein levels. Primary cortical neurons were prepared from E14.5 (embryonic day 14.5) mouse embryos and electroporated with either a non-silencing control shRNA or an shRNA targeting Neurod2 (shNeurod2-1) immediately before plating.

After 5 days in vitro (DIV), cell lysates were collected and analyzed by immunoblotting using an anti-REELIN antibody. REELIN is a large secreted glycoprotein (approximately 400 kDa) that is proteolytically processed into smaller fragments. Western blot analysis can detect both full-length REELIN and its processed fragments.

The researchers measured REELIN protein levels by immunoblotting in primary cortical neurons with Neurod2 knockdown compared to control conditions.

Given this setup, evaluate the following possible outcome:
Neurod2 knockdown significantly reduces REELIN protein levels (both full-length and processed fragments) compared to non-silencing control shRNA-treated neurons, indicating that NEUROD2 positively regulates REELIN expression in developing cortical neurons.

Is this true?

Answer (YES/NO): NO